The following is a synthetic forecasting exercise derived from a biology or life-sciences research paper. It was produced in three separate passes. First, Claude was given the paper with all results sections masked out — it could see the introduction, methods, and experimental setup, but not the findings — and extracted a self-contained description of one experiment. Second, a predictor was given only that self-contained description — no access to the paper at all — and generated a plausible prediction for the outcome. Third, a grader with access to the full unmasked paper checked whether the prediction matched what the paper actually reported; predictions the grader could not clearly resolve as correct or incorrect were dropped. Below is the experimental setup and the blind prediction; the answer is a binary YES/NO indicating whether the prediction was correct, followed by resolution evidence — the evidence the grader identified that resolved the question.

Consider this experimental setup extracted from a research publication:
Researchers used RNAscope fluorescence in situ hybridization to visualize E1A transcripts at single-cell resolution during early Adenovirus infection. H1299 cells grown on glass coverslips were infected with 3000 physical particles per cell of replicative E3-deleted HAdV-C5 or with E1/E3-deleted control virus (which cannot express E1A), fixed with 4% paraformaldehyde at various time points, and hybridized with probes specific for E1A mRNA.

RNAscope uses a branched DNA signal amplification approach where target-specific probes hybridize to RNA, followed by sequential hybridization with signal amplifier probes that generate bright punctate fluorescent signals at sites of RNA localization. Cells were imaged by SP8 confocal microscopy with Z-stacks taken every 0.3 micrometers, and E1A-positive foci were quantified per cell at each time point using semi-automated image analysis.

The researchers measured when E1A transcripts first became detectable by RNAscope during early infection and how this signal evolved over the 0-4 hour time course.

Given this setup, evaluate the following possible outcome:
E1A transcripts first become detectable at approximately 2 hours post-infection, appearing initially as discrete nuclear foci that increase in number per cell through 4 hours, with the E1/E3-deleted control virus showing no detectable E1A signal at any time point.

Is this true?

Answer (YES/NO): YES